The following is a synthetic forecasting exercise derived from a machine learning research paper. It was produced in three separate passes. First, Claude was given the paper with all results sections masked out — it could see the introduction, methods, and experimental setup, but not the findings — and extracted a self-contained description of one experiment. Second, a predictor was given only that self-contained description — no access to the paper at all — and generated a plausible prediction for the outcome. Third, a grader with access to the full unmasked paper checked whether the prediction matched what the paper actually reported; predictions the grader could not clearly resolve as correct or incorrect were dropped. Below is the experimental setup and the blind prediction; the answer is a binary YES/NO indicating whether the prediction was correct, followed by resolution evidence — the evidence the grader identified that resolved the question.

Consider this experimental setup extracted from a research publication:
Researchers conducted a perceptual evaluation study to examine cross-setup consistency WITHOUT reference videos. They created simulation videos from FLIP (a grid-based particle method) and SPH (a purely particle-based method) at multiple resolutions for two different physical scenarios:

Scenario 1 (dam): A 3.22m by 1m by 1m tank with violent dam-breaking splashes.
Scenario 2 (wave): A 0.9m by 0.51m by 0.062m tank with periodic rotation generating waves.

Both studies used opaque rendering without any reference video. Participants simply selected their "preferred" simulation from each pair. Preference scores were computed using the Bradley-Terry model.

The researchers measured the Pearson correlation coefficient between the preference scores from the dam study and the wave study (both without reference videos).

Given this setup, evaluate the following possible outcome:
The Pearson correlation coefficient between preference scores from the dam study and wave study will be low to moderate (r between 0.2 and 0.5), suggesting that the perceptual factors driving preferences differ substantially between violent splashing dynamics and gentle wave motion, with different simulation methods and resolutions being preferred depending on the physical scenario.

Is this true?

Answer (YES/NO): NO